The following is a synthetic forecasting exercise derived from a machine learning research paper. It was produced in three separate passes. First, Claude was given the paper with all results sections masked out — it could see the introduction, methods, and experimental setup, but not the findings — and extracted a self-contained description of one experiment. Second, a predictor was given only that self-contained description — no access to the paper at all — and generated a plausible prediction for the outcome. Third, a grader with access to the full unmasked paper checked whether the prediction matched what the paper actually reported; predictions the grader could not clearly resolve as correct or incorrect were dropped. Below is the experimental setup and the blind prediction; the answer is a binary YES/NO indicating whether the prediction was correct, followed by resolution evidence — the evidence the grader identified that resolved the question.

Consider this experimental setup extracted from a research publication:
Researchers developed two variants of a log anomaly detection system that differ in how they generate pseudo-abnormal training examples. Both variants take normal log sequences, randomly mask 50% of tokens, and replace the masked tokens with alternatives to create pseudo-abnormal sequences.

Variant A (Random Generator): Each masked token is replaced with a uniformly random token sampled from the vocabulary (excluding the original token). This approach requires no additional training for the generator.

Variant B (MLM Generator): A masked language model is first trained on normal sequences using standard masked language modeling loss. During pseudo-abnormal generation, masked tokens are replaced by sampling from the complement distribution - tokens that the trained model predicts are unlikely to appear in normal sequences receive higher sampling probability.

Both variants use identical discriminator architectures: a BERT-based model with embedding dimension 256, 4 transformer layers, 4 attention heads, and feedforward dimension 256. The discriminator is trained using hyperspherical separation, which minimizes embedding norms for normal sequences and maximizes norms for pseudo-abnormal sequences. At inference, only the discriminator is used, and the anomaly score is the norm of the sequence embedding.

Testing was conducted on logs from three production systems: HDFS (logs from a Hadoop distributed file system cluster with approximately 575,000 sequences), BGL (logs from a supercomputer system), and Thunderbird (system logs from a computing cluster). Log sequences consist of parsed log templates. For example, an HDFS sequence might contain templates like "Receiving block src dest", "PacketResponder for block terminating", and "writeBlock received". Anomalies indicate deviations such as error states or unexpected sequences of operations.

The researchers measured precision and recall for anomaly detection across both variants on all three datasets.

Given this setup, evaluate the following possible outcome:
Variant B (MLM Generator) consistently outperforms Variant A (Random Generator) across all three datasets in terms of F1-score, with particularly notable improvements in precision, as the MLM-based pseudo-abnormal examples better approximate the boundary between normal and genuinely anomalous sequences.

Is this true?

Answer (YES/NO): NO